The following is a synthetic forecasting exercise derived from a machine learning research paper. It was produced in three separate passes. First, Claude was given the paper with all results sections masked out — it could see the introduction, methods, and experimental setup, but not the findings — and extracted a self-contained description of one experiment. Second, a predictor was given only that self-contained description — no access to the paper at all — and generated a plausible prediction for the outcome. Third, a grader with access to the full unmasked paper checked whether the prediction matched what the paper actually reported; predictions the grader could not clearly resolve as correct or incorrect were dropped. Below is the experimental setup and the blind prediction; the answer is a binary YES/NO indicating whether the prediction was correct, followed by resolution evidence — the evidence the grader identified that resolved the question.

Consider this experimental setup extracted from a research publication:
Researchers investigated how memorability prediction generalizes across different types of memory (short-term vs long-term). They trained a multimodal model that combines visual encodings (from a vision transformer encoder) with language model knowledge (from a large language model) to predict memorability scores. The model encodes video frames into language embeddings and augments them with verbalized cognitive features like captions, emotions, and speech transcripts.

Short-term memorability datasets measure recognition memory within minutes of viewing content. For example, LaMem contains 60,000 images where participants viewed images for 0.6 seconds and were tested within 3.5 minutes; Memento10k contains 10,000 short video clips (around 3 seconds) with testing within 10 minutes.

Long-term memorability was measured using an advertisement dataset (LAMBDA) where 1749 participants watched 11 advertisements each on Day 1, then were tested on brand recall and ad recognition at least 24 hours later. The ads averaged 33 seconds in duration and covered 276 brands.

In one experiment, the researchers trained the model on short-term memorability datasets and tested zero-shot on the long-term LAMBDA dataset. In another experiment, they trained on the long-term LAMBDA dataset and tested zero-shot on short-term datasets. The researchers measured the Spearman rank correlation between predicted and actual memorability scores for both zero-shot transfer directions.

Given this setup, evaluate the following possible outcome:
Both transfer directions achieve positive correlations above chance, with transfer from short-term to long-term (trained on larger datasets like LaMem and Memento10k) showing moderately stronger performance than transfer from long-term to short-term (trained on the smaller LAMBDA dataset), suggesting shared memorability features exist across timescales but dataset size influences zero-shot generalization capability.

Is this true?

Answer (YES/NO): NO